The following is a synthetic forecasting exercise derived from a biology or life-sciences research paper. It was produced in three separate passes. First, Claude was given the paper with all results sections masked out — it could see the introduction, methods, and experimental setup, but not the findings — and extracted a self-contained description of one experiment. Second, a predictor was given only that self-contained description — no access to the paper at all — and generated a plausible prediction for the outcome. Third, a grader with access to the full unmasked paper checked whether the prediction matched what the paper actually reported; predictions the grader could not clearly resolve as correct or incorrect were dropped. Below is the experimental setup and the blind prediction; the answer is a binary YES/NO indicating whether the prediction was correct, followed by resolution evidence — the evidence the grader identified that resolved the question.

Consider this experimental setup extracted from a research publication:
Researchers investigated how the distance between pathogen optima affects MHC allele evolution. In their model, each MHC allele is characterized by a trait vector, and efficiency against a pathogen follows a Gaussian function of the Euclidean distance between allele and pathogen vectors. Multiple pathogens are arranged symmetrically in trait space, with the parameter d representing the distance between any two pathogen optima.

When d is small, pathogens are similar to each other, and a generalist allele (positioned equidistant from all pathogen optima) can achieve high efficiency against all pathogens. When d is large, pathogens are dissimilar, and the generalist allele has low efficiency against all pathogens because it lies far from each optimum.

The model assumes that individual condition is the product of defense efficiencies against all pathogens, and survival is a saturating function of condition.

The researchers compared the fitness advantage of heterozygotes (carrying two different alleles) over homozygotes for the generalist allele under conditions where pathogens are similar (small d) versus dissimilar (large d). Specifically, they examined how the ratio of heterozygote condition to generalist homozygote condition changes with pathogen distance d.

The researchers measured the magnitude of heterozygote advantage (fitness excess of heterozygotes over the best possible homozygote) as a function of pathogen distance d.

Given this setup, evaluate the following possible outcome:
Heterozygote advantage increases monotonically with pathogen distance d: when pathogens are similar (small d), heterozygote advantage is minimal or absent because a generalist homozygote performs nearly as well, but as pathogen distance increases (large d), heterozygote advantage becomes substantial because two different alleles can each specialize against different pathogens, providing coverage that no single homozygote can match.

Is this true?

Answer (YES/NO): YES